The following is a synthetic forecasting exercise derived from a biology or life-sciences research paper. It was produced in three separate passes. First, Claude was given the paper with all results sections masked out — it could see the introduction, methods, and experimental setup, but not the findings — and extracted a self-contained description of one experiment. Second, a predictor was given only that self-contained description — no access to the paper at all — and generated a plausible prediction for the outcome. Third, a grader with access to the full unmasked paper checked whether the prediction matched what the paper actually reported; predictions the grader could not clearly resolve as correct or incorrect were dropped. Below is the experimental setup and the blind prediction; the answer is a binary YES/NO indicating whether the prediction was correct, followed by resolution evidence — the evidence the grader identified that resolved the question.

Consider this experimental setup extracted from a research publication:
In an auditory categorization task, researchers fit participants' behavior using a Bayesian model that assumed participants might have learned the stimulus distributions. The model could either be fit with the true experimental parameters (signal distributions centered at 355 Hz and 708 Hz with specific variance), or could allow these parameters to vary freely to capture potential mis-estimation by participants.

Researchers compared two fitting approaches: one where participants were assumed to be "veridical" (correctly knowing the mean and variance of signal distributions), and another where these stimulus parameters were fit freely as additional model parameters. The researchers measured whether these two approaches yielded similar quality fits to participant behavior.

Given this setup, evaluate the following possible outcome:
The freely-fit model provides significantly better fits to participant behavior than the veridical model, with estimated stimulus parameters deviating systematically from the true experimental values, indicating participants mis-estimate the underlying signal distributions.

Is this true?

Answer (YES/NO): NO